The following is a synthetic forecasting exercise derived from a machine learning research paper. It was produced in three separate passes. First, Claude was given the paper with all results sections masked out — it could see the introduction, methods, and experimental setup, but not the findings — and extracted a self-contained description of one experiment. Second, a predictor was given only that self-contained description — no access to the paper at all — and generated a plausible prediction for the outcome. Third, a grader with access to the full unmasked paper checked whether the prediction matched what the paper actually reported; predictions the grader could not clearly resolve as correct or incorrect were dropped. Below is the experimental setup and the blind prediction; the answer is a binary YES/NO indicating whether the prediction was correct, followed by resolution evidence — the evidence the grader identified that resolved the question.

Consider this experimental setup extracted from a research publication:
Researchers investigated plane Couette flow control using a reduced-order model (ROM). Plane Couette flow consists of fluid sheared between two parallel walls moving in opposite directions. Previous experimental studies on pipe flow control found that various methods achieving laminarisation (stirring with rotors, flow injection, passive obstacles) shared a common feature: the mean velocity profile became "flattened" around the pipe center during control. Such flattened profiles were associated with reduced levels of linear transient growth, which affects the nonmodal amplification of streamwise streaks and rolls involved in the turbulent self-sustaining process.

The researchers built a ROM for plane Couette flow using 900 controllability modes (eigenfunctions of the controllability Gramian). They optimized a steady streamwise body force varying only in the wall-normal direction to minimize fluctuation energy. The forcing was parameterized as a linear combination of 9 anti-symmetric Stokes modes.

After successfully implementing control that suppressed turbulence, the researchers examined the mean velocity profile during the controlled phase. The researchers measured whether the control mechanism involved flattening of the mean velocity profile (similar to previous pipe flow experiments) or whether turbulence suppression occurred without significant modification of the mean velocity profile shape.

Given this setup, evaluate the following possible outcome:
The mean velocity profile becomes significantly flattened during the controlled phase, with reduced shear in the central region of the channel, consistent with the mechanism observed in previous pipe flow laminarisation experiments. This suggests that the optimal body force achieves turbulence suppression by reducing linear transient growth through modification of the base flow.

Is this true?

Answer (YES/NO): NO